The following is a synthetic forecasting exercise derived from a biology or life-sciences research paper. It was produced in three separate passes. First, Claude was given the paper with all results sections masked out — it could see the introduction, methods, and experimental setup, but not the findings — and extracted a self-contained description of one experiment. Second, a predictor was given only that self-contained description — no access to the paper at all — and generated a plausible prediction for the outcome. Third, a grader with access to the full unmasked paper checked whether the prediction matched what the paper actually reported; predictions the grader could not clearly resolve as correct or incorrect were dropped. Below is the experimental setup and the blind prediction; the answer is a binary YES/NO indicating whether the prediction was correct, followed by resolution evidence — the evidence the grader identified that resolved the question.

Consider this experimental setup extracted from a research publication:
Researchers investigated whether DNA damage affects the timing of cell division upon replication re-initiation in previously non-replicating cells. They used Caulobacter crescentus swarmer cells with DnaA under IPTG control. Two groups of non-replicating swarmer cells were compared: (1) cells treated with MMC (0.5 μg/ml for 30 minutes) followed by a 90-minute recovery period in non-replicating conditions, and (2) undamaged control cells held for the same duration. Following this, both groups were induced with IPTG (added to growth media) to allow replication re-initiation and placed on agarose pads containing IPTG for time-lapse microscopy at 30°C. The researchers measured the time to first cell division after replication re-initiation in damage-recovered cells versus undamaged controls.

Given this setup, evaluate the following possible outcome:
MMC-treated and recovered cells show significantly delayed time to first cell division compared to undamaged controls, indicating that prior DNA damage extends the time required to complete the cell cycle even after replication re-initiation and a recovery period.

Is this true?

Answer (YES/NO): YES